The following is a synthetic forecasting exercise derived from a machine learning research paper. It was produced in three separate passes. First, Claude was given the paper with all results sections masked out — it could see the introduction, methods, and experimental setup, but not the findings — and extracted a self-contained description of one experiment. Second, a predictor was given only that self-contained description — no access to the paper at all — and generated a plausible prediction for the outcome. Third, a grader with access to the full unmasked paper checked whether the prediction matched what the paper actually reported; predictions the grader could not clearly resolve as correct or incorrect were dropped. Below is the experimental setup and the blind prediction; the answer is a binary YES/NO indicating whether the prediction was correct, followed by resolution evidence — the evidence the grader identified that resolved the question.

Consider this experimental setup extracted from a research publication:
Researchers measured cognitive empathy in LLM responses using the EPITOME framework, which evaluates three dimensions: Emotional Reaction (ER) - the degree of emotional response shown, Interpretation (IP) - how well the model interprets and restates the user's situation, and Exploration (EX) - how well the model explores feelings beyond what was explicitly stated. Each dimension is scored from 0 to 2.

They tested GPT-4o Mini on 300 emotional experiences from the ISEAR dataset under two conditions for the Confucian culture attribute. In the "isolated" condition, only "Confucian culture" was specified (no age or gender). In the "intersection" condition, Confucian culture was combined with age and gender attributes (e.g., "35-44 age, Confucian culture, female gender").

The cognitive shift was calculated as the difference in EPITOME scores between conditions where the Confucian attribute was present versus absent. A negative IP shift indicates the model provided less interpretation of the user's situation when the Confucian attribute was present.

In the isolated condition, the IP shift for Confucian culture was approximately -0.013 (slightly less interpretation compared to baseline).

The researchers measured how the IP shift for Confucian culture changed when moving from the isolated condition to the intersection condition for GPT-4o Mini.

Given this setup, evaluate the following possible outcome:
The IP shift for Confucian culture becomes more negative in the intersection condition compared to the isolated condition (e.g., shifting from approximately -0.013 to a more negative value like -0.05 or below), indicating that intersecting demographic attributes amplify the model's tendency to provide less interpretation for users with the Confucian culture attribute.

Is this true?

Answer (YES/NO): NO